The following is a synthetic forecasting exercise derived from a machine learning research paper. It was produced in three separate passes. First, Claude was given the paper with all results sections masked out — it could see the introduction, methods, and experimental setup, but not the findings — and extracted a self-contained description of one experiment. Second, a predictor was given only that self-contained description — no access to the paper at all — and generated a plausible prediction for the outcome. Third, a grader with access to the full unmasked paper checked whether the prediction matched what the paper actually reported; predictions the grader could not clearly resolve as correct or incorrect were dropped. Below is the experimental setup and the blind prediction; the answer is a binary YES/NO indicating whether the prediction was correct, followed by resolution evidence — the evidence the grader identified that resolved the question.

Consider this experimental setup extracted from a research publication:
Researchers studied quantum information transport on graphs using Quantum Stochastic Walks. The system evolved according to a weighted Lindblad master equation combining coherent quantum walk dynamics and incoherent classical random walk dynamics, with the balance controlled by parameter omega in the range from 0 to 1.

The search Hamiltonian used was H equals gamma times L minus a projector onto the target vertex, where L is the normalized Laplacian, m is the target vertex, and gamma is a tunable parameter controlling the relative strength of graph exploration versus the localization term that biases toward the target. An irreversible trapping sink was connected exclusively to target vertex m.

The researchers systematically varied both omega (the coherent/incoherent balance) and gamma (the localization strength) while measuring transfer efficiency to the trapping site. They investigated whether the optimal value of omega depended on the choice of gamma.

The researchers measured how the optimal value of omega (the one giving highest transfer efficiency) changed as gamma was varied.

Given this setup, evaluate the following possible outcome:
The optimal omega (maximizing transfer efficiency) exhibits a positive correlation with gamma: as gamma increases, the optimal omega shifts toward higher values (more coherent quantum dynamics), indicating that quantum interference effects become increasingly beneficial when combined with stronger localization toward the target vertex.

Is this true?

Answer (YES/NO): NO